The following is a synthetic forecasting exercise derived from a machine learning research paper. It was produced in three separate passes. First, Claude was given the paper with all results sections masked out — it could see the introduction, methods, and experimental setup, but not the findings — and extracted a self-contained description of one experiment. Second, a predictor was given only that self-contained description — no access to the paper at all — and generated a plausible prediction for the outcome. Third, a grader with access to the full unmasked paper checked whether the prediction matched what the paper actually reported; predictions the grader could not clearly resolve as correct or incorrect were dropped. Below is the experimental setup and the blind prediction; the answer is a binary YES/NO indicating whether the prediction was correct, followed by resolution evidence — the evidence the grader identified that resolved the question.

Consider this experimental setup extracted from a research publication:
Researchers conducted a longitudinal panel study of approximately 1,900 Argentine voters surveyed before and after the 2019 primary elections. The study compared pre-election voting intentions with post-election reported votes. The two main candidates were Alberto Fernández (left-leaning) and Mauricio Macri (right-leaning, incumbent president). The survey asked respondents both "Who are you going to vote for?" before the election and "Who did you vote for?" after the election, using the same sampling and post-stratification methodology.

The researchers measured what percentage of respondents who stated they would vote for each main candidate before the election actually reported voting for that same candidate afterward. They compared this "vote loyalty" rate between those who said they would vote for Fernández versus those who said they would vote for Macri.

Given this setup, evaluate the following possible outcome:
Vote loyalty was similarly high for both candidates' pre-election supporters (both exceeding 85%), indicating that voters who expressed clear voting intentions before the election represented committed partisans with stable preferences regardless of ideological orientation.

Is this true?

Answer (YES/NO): NO